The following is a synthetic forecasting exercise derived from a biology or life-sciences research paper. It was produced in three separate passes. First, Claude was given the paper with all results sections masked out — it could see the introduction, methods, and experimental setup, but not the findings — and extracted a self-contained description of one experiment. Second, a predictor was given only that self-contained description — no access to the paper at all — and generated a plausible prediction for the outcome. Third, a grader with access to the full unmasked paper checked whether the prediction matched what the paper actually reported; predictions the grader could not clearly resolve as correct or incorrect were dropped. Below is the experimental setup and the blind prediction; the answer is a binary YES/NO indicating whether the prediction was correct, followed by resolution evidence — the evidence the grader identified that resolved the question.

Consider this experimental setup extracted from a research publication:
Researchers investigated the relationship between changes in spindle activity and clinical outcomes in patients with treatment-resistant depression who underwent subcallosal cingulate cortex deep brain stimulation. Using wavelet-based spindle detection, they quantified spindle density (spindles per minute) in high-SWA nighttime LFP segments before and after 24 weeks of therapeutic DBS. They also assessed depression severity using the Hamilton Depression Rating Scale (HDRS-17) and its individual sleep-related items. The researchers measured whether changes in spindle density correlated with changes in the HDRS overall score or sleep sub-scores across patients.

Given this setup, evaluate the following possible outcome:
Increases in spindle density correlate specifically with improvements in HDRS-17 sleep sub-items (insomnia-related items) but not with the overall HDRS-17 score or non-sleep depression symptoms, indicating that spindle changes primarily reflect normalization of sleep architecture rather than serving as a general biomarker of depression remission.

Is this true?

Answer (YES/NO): NO